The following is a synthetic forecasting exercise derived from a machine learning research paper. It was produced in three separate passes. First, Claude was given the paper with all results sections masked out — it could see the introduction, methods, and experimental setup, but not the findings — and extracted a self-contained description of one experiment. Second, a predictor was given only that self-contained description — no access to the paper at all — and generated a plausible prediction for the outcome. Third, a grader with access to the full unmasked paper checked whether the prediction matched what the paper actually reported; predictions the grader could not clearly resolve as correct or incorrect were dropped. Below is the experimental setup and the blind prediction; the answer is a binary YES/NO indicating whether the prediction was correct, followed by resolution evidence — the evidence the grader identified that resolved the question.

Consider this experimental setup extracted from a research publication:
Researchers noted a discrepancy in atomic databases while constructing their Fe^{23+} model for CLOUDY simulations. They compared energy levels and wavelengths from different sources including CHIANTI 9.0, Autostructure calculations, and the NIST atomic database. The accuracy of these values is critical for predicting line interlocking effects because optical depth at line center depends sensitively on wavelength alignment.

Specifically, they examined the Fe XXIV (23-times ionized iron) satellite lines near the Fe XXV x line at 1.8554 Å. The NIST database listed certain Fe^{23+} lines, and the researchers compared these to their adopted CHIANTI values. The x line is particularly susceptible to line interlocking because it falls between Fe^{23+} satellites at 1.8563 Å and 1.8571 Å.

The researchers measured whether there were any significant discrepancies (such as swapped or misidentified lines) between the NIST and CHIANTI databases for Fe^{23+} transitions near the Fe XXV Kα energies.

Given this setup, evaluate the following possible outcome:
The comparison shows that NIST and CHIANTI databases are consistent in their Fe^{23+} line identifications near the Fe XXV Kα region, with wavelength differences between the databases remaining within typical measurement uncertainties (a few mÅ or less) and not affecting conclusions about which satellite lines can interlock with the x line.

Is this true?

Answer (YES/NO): NO